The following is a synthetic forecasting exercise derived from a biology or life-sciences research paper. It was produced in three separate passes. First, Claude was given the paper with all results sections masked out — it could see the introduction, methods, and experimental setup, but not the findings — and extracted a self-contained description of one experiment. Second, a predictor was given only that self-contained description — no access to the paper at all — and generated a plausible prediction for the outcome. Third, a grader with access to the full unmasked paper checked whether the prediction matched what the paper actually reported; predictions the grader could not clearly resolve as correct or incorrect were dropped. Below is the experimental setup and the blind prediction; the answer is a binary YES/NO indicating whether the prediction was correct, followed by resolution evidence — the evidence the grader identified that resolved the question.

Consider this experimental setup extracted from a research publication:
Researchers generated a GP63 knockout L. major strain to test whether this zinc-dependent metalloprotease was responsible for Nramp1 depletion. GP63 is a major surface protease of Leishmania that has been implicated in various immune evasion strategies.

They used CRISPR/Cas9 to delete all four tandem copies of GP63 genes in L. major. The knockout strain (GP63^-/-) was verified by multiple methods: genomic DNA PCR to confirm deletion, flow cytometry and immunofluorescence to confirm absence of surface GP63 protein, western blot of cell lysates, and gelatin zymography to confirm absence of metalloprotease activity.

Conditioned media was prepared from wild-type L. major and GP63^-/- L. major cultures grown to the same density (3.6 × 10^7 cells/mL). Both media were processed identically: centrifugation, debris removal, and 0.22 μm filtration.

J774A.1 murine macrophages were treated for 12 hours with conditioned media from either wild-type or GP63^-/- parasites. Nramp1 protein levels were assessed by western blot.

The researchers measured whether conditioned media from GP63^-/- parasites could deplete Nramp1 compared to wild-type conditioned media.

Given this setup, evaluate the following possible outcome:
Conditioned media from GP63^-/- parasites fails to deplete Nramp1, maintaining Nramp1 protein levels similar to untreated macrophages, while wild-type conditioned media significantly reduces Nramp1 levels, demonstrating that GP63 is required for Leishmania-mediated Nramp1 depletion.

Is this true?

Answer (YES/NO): YES